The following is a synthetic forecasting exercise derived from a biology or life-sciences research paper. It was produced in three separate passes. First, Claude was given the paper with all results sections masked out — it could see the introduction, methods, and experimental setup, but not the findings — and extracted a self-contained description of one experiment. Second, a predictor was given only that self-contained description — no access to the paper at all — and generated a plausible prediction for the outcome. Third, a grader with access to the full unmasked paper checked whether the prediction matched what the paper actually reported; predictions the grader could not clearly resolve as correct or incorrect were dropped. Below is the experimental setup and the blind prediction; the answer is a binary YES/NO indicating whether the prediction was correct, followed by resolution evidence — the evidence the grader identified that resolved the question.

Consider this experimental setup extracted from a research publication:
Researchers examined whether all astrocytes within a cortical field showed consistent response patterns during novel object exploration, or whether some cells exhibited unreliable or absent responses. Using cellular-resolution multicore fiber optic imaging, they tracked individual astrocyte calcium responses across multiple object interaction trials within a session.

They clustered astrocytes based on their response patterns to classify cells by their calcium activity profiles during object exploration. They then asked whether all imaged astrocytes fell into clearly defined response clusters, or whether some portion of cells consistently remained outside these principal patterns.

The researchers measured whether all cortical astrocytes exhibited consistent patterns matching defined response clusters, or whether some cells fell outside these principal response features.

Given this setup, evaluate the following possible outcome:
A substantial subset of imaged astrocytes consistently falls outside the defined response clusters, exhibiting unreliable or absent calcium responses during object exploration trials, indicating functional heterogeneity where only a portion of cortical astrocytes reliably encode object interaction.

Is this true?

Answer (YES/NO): NO